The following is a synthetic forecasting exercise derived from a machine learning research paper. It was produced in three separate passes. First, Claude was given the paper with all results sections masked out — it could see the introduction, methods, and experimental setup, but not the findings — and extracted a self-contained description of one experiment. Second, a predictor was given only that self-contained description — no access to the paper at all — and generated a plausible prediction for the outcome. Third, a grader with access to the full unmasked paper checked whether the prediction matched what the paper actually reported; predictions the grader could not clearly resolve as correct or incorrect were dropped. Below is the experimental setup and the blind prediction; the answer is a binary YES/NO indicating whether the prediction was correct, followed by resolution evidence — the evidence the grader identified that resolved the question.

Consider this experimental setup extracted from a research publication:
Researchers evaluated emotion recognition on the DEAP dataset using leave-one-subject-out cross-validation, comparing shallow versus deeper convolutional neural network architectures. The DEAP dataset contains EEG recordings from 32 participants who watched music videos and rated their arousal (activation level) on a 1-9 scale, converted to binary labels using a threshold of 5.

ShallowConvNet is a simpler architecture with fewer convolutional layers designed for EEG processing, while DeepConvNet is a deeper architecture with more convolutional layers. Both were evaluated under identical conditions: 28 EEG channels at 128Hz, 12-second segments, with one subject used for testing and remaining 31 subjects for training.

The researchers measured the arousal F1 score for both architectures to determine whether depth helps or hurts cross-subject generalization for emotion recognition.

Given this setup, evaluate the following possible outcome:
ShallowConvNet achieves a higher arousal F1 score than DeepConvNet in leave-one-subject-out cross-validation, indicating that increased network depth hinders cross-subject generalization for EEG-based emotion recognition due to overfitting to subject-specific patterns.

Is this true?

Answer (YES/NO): NO